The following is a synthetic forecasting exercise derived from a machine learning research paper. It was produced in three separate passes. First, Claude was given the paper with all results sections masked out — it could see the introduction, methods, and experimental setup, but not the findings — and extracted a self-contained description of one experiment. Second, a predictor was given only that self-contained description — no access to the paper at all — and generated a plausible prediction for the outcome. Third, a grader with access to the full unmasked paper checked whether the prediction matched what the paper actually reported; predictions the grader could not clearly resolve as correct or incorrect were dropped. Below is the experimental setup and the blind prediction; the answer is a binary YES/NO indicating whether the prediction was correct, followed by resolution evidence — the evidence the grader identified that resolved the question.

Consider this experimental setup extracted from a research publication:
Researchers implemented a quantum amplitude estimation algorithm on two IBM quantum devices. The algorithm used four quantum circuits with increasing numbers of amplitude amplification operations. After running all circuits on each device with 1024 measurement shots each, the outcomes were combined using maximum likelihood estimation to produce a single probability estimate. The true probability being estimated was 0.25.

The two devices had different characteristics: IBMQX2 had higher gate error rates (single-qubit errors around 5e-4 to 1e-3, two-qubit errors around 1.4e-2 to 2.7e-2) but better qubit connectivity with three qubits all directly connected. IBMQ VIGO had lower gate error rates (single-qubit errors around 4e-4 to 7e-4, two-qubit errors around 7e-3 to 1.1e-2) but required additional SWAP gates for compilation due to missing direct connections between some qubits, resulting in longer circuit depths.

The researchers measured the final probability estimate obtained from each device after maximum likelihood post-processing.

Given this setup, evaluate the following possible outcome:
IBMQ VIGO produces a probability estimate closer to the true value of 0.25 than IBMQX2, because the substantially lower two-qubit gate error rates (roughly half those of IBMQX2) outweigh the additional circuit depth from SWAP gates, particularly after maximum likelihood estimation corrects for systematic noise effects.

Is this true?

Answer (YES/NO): NO